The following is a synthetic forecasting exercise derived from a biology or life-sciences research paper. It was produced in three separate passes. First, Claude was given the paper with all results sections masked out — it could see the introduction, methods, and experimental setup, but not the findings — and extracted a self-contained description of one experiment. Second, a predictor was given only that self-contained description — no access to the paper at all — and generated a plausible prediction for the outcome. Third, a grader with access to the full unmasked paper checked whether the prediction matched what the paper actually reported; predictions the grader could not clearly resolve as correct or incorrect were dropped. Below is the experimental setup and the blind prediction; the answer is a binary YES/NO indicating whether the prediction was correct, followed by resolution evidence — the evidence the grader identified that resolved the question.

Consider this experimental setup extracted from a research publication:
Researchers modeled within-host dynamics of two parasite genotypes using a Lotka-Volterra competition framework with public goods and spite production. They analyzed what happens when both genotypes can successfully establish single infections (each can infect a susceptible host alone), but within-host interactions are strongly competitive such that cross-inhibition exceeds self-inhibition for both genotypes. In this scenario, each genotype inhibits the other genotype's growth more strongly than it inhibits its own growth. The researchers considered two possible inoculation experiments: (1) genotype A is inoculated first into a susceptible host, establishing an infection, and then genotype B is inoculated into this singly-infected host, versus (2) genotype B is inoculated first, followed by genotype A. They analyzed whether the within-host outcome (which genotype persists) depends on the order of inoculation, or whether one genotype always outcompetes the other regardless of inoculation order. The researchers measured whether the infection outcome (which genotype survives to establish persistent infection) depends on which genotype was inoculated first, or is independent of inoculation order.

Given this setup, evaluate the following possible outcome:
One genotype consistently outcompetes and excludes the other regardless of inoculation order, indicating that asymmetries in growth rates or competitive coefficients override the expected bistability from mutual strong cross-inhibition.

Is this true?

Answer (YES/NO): NO